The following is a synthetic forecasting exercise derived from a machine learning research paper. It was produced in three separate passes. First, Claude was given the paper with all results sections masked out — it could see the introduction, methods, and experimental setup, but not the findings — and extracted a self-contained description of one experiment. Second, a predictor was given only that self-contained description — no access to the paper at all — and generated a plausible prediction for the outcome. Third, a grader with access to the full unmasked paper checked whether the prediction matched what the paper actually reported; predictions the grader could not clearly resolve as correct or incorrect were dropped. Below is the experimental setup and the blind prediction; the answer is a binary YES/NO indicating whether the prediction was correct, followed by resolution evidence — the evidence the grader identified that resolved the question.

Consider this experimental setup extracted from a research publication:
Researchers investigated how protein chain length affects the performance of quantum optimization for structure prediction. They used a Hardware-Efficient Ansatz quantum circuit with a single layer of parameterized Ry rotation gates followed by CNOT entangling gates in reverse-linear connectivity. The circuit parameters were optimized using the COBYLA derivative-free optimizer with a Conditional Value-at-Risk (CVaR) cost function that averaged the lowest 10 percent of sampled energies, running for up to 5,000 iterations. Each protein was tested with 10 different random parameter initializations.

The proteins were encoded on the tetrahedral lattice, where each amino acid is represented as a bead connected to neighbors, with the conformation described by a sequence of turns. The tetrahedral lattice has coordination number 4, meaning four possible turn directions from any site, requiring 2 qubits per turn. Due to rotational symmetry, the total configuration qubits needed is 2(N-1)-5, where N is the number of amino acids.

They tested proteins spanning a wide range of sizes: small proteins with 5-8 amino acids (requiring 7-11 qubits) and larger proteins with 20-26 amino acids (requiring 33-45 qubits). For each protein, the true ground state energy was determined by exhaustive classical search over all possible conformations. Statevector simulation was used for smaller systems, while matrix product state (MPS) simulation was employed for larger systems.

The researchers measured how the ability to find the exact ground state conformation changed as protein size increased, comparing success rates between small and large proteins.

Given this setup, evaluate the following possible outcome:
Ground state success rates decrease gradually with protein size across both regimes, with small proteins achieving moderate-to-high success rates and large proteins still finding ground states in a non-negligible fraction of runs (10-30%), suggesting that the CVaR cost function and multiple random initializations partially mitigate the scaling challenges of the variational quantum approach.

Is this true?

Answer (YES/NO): NO